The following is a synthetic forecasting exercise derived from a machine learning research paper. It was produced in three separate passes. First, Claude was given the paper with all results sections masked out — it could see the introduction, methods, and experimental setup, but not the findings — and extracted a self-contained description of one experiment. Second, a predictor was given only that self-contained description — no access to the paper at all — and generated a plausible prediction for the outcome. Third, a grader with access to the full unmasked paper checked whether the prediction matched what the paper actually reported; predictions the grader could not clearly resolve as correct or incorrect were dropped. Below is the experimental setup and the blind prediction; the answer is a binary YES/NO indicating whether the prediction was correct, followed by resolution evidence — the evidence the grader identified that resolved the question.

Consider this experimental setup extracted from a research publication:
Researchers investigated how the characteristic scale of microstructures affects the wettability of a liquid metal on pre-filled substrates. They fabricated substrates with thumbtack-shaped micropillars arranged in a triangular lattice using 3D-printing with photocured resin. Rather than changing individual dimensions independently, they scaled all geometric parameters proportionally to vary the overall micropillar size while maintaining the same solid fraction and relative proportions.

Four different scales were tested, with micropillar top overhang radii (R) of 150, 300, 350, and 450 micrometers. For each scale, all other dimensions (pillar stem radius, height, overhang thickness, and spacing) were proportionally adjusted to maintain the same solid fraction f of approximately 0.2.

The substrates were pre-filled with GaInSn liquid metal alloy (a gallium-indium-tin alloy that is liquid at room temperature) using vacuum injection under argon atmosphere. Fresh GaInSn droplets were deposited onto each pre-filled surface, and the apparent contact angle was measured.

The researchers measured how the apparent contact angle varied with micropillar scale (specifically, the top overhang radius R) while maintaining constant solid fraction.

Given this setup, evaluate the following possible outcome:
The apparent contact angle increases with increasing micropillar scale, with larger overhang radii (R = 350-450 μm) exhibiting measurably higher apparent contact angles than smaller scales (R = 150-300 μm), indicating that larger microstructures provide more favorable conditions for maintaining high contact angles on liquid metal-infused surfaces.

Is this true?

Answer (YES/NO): NO